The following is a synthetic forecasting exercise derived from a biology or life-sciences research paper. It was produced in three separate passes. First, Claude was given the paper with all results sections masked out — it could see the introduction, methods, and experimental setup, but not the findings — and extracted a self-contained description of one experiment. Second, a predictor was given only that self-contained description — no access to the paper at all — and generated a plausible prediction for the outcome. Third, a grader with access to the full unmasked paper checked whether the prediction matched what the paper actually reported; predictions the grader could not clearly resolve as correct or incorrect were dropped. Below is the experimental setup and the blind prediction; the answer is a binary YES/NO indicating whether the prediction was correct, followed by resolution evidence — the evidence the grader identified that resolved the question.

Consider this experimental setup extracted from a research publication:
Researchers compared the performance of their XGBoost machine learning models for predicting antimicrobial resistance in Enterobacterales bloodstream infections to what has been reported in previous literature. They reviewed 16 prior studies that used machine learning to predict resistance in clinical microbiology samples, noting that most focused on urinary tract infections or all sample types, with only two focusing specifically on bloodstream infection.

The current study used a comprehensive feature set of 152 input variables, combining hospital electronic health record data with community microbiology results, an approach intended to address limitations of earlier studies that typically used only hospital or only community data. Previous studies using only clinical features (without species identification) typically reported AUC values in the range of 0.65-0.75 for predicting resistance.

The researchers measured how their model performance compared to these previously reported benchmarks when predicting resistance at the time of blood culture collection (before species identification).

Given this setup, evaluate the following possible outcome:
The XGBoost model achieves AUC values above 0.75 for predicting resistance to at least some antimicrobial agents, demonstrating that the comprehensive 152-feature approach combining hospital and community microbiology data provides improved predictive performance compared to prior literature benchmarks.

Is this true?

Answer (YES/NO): NO